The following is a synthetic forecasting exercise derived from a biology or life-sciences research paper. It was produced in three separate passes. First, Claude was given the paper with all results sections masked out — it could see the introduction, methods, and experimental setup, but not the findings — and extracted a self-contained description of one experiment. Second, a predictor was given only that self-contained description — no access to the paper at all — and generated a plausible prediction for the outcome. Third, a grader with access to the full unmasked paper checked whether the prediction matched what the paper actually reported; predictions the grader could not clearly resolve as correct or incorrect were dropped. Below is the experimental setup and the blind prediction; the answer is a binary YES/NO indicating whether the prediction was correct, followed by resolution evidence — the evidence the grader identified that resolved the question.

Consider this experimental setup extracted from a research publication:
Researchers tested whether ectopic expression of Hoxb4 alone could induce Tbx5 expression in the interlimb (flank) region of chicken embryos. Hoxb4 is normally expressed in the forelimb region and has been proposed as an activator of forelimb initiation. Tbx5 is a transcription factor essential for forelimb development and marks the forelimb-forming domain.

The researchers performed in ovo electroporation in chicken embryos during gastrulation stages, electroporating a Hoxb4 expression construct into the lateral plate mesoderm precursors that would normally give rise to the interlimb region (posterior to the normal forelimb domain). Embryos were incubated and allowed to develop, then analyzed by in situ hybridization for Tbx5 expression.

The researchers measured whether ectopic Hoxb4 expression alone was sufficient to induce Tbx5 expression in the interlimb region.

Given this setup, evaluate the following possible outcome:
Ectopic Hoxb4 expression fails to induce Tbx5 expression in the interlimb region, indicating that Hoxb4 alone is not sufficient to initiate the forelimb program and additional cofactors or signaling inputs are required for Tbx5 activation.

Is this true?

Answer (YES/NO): YES